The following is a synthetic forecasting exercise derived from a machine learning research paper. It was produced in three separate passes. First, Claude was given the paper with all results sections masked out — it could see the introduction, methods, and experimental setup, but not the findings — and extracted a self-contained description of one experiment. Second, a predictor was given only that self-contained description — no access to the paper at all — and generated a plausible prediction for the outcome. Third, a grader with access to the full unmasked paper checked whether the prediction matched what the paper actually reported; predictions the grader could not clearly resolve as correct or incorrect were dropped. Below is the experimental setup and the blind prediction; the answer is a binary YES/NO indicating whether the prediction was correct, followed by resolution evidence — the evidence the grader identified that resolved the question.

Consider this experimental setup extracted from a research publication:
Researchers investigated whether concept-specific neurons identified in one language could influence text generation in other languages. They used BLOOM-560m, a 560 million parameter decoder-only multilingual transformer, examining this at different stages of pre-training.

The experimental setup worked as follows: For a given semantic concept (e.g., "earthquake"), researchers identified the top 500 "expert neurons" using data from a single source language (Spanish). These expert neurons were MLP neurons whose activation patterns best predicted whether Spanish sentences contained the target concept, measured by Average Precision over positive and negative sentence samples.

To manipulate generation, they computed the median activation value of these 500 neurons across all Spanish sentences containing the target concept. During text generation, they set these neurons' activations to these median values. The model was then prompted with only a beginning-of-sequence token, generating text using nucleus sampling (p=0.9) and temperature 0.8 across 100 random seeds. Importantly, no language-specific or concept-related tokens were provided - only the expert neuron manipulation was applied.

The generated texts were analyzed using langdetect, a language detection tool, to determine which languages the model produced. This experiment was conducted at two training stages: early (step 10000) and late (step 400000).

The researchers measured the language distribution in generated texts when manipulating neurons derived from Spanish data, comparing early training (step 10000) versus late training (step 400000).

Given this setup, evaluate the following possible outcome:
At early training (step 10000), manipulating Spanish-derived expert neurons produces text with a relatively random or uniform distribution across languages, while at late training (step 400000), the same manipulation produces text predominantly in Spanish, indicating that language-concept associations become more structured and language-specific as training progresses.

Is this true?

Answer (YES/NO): NO